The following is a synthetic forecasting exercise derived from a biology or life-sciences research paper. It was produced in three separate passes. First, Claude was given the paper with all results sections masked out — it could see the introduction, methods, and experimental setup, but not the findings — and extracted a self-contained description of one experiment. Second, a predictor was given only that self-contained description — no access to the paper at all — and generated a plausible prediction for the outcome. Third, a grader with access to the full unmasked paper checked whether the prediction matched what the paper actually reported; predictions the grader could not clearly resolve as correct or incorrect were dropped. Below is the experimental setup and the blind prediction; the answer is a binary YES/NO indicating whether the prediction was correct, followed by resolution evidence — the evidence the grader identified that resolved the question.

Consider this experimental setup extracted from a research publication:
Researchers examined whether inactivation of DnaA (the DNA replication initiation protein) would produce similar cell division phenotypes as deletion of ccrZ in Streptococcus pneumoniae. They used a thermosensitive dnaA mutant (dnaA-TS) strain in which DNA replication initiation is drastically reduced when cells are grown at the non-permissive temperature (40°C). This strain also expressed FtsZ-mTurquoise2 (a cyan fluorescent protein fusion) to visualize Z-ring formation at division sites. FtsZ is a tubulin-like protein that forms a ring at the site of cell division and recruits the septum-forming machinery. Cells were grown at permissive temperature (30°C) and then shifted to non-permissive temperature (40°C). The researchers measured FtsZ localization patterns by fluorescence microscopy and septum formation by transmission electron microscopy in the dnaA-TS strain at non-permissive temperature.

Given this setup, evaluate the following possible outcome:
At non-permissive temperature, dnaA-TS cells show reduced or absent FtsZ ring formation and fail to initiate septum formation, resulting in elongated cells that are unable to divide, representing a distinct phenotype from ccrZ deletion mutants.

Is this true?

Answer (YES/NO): NO